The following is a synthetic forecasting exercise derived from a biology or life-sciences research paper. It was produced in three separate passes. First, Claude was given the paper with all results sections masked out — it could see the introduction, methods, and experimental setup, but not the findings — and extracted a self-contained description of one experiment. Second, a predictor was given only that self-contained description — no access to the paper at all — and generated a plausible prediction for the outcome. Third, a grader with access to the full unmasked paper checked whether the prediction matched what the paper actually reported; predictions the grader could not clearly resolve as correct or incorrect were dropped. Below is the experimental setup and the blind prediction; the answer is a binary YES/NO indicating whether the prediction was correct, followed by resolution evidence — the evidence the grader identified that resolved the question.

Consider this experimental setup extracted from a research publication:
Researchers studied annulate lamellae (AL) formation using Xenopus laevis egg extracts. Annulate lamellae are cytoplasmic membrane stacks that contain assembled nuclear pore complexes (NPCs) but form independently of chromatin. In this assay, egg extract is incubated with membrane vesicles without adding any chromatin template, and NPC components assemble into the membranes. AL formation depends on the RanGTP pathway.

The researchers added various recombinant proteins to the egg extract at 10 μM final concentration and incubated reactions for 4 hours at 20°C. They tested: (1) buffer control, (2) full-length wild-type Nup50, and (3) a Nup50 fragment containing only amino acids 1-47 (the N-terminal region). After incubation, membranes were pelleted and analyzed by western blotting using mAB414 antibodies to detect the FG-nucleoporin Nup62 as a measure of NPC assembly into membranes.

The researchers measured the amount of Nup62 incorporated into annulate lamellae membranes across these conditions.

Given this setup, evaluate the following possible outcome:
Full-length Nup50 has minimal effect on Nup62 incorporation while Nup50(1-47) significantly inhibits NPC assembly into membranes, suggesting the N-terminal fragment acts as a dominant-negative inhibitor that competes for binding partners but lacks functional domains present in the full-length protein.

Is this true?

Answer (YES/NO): NO